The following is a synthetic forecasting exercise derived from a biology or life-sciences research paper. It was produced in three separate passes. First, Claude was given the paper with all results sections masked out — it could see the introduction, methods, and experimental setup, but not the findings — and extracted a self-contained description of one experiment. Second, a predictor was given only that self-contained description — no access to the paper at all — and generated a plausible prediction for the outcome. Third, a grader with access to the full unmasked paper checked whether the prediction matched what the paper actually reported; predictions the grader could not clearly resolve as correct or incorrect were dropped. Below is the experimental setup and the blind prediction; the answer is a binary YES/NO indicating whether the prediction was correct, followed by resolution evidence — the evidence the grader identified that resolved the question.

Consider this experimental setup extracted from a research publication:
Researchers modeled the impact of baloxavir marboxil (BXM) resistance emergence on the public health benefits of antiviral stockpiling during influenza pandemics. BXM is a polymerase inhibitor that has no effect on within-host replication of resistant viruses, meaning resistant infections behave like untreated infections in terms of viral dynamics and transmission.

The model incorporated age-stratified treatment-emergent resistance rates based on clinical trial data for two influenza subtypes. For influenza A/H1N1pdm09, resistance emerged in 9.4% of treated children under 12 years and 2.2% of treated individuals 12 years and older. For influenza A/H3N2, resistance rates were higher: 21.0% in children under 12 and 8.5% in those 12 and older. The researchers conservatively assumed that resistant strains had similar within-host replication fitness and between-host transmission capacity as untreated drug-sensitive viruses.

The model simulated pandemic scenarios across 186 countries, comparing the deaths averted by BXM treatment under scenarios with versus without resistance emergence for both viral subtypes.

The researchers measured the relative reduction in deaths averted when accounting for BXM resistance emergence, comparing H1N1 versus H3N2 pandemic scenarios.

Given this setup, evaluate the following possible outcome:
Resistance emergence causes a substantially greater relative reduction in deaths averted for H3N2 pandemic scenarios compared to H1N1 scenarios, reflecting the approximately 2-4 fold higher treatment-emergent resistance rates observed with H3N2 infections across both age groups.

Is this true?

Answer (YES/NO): YES